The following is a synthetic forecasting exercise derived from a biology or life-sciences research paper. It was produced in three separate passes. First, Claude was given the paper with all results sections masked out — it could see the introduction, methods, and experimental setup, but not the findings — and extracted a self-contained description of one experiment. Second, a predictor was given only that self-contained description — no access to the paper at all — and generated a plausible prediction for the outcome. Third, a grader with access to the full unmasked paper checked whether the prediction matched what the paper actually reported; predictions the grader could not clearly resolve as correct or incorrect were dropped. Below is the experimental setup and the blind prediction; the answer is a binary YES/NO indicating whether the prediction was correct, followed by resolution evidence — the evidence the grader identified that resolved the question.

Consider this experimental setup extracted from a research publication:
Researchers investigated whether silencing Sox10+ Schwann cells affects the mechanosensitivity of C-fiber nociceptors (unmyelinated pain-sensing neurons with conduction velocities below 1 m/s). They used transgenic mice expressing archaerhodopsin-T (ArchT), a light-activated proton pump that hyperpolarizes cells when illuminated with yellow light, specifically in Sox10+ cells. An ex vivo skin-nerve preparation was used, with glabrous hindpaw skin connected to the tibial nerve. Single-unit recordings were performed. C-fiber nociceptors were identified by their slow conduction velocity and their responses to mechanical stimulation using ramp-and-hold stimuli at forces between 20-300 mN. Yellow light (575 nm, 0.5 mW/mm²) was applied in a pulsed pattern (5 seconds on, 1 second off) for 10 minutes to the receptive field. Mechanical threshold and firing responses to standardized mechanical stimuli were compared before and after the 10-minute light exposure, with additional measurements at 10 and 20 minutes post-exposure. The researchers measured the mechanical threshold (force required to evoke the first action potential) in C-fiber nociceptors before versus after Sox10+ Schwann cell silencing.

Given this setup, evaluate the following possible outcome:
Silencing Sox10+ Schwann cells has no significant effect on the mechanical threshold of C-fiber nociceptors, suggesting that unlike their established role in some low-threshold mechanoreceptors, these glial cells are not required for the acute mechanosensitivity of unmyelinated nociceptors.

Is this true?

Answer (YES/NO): NO